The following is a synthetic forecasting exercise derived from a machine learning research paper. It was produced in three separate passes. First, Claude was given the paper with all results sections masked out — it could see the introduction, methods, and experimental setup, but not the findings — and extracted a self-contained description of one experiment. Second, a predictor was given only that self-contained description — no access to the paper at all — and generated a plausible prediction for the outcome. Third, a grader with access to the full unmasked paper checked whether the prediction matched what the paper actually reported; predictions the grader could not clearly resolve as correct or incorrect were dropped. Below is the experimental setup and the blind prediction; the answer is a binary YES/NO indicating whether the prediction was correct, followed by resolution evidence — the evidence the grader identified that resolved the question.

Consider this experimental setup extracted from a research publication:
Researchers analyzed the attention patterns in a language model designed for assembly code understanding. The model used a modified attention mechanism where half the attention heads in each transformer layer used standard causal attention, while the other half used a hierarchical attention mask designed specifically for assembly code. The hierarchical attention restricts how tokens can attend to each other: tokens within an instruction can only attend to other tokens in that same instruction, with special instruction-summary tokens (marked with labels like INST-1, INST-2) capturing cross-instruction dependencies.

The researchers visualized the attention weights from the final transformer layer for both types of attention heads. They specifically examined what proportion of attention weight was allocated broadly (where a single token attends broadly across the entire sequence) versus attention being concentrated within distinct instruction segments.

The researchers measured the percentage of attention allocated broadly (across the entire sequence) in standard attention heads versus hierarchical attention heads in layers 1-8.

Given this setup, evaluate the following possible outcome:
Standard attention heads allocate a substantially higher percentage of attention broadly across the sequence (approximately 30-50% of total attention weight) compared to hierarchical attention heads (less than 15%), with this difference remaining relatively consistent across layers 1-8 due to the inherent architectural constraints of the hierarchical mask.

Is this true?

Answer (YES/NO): NO